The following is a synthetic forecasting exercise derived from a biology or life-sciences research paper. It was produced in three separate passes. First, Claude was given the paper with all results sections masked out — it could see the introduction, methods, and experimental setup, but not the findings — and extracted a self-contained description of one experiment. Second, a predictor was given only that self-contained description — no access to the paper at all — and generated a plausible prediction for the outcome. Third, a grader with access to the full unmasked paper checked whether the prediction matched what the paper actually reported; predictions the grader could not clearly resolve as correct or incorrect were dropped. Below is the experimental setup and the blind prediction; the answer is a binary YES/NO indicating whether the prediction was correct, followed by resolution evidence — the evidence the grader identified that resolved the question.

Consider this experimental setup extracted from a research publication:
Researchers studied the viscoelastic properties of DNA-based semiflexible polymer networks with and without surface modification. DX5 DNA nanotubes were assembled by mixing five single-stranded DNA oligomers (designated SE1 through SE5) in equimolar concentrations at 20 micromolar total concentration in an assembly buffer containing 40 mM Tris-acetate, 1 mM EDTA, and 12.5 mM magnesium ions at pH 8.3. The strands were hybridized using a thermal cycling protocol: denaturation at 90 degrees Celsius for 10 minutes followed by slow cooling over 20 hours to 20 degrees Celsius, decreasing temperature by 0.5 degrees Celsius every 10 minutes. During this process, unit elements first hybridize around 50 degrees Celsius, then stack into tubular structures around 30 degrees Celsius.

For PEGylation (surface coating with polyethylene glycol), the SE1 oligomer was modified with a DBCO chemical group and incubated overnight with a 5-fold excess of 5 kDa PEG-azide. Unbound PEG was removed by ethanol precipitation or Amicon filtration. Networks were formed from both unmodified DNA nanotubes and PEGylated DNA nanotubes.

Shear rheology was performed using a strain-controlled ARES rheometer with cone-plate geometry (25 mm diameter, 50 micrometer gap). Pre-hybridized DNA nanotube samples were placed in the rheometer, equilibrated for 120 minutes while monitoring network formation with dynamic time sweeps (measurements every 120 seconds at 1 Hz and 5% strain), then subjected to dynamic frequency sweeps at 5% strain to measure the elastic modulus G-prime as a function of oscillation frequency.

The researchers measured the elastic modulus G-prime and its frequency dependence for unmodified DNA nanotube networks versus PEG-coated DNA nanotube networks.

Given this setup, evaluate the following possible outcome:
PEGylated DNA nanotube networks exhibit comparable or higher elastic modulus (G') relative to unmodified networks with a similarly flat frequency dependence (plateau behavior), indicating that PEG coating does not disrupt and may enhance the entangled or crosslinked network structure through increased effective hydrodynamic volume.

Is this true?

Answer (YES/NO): NO